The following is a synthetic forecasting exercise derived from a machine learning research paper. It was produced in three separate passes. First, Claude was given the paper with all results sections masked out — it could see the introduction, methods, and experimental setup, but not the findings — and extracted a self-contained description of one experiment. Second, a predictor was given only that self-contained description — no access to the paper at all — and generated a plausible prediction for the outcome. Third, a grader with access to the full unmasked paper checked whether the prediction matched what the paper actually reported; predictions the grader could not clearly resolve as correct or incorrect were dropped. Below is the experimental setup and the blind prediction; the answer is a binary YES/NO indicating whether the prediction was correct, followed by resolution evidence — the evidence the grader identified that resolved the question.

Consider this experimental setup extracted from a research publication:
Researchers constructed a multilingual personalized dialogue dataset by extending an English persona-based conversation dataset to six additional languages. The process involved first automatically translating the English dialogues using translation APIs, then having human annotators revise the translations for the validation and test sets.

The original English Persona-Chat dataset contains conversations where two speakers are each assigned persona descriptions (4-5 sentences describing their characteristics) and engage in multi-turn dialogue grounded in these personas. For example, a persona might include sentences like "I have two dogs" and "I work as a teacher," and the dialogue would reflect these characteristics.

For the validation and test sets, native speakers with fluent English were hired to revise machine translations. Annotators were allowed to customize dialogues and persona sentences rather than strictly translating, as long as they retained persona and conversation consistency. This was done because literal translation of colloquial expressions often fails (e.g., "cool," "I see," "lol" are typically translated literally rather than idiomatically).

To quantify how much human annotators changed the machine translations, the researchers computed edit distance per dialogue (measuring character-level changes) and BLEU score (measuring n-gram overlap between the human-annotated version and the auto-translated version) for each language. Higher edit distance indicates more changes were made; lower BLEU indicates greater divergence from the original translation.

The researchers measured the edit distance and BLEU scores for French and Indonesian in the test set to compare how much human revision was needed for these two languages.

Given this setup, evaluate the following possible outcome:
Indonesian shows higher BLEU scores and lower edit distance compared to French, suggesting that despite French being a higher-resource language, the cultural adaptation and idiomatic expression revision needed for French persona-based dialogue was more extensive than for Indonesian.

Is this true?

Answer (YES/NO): NO